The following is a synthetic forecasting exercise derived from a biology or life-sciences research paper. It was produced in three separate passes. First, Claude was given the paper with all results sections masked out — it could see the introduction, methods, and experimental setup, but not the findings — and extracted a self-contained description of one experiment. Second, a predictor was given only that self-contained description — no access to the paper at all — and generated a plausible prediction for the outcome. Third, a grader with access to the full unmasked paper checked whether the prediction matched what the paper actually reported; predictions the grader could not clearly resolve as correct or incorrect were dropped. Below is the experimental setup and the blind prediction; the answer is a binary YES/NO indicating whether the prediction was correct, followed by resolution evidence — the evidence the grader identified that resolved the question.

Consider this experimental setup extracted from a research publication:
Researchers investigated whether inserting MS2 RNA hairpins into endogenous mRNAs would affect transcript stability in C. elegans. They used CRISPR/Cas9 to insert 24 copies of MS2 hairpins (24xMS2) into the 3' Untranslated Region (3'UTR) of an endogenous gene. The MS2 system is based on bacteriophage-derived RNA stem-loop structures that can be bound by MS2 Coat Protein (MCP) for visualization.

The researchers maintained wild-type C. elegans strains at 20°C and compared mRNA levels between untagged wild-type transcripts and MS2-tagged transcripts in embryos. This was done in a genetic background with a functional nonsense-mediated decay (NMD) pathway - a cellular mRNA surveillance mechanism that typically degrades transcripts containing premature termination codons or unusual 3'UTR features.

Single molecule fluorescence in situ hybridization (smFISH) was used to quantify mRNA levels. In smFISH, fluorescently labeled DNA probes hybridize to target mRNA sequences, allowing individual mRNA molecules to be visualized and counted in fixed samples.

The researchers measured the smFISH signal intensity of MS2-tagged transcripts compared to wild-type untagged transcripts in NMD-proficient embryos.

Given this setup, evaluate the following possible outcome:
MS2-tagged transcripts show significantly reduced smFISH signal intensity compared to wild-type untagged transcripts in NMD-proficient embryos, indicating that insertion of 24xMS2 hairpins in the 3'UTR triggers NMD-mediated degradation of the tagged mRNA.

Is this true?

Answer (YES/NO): YES